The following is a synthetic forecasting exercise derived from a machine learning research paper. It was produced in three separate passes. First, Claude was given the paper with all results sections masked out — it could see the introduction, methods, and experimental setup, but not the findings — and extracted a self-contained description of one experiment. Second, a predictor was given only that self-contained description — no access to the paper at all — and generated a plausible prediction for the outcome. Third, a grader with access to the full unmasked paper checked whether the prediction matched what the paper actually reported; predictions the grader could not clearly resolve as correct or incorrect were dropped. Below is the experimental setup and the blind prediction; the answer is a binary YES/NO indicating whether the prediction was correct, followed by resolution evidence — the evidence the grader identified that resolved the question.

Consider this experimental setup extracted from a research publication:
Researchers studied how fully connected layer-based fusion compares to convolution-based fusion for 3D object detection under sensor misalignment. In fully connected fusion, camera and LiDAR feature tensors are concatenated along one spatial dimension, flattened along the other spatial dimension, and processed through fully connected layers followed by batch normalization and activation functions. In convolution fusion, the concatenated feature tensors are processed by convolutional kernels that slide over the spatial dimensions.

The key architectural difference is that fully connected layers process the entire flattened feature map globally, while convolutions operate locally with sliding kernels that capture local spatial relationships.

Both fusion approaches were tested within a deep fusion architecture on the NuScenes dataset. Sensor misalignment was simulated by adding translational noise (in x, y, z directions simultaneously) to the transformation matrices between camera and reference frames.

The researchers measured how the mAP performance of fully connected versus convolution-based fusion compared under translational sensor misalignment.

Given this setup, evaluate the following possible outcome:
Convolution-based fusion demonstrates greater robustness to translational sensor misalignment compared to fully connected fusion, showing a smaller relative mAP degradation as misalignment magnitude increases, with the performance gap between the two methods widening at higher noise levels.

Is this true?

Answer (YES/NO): NO